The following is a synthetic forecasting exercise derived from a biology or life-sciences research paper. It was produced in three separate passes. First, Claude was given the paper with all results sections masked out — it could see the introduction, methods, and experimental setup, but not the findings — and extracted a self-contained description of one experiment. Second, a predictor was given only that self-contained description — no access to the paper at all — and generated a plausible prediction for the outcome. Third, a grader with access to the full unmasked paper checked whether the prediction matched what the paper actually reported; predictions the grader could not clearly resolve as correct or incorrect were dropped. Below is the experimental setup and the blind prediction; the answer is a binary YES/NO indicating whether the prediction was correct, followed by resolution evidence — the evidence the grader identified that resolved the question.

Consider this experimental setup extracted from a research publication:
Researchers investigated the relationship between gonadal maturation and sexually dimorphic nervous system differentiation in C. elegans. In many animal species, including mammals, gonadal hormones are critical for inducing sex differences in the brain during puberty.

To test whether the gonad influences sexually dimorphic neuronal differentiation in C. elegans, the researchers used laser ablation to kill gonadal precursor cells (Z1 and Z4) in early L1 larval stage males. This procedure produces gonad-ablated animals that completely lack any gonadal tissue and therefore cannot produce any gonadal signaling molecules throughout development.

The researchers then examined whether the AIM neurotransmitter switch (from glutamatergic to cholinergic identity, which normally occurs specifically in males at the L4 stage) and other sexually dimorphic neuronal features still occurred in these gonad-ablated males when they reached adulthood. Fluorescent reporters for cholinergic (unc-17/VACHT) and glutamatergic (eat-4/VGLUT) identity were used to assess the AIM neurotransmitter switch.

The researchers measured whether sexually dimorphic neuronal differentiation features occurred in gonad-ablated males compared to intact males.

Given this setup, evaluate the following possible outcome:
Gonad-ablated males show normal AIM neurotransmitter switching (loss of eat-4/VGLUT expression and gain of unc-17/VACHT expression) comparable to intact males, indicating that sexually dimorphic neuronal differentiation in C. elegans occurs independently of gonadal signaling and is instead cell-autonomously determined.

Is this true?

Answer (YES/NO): YES